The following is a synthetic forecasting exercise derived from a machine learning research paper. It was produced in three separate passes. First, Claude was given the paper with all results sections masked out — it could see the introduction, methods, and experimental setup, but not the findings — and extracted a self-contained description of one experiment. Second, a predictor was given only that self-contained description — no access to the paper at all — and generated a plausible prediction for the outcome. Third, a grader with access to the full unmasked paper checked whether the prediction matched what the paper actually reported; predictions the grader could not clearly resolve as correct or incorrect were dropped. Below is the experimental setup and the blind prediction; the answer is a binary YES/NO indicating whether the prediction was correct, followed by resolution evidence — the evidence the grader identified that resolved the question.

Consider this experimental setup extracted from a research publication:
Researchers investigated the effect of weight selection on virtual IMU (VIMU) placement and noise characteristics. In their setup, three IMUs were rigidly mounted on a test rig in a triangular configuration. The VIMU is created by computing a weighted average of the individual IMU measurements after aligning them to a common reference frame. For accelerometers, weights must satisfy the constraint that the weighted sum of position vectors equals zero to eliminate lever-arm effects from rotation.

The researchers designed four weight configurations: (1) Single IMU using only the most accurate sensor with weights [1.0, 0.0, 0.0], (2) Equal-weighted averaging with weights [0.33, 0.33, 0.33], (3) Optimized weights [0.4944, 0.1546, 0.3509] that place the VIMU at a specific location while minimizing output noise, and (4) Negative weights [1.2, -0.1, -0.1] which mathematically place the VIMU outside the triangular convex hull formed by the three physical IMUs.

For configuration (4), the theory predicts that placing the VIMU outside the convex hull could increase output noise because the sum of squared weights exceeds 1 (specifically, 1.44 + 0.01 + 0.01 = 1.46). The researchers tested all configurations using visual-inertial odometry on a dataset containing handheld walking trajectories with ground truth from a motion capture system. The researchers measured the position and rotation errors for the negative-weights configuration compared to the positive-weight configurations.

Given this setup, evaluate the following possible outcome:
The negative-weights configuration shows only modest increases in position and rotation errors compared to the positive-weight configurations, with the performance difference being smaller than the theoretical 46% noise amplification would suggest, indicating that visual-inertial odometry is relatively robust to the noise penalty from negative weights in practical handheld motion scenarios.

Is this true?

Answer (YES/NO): NO